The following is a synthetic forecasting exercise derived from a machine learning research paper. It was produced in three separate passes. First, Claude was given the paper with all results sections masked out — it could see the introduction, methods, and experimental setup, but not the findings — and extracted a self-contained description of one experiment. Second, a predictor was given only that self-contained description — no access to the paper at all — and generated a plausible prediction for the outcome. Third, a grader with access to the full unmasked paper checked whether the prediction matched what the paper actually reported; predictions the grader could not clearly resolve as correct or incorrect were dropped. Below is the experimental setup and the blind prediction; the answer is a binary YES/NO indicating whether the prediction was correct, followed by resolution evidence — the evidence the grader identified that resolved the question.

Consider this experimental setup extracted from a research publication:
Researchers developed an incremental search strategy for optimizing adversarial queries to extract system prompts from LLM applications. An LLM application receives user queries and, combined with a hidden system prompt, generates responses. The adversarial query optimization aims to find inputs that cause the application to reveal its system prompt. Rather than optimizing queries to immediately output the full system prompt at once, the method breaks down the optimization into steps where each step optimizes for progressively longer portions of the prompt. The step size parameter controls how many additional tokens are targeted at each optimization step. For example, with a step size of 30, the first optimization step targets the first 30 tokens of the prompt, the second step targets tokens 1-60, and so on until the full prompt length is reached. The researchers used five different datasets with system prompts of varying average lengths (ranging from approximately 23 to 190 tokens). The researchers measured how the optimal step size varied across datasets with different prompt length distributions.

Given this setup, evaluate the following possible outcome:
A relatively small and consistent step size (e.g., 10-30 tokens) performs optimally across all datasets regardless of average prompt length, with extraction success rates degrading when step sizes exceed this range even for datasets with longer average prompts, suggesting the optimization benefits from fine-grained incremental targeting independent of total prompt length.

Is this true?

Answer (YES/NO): NO